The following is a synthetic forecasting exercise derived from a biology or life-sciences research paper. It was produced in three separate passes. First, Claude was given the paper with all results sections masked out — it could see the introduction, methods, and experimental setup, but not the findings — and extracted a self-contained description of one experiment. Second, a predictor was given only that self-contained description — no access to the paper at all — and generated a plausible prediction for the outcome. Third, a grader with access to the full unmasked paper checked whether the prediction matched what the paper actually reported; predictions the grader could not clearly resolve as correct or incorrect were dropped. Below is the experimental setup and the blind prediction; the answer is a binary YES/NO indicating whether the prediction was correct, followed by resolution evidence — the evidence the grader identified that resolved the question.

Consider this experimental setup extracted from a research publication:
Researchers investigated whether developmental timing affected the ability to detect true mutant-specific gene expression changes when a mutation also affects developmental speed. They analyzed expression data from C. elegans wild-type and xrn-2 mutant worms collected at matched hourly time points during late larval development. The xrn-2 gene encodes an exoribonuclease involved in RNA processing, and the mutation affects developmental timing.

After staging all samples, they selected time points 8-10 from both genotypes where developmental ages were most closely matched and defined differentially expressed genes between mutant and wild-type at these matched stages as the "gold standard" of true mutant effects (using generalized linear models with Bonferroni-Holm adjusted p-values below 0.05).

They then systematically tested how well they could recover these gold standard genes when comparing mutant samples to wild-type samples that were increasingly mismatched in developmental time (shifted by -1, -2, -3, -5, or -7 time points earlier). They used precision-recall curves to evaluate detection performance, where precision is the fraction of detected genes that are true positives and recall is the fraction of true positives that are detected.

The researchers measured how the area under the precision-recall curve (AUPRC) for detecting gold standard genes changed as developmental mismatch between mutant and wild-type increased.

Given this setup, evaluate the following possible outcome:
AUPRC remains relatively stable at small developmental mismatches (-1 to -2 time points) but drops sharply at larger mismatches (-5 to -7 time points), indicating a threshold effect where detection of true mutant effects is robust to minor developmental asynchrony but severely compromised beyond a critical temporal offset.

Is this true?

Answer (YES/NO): NO